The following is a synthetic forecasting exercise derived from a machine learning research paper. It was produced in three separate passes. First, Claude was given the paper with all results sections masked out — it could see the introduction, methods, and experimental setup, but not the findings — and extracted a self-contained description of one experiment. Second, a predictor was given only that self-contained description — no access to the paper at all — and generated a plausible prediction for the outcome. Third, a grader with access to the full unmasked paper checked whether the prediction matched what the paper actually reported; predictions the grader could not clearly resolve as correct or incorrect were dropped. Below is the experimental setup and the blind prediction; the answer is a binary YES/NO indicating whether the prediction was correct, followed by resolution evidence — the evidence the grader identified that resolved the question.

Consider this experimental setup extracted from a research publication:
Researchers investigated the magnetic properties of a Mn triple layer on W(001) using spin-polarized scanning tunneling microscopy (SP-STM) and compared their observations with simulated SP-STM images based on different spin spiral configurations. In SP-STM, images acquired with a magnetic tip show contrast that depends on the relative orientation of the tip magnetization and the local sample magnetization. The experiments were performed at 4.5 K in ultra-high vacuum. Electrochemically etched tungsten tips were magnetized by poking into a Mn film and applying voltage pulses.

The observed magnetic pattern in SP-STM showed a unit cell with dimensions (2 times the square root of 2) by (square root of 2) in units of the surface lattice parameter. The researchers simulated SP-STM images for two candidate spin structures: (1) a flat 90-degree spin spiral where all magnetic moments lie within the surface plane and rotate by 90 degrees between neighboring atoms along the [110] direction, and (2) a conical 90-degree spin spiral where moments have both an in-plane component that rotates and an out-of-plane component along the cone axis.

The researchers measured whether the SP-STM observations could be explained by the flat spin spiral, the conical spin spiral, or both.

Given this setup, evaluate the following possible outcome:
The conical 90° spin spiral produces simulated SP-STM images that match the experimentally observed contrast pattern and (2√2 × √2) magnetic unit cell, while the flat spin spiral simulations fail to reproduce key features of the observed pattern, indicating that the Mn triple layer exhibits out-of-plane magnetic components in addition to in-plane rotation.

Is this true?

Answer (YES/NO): NO